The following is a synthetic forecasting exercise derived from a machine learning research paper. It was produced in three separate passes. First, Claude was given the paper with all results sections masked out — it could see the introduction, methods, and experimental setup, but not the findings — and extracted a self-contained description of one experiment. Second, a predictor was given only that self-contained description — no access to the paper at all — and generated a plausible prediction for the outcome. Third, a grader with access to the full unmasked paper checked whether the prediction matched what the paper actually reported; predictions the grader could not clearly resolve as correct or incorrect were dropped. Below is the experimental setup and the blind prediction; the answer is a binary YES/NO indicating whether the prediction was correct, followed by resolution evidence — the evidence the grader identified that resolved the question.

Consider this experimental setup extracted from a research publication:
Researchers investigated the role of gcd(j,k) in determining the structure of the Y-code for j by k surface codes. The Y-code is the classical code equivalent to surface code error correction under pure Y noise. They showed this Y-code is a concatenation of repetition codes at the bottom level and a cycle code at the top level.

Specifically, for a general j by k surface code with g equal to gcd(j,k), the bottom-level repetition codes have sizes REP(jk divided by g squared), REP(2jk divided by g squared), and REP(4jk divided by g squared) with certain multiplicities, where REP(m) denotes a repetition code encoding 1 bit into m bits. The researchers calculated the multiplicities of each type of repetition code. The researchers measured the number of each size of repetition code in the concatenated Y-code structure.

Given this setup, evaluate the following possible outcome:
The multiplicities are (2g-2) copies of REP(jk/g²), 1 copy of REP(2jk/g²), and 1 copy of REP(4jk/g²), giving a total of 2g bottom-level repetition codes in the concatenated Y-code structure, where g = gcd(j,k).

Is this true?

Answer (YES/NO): NO